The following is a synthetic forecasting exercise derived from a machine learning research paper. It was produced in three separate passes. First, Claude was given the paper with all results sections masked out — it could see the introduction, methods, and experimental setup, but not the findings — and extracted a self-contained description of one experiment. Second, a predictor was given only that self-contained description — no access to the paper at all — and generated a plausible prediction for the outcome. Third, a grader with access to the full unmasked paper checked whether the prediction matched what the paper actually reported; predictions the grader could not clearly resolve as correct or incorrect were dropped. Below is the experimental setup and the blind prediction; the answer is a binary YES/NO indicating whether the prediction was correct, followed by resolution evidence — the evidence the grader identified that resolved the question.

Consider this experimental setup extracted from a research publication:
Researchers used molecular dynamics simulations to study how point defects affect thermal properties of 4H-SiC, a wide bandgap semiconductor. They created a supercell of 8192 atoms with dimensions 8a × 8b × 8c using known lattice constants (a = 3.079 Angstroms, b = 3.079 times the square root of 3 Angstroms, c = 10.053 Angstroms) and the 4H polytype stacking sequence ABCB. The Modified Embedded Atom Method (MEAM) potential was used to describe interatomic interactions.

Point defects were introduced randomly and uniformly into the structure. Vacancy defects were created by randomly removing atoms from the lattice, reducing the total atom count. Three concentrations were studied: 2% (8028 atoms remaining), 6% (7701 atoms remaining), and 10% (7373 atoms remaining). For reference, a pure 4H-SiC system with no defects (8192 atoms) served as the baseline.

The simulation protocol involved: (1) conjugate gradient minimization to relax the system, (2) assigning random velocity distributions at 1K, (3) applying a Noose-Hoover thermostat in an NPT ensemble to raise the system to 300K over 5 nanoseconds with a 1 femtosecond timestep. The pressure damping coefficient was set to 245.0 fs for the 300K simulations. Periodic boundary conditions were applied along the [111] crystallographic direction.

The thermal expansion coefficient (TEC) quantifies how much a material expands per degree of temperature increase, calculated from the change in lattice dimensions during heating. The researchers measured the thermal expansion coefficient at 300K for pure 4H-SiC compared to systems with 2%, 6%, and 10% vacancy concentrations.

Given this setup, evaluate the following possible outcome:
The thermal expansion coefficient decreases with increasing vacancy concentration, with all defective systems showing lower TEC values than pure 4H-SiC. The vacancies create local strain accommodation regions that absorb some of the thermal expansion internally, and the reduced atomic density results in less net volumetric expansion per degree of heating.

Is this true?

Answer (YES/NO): NO